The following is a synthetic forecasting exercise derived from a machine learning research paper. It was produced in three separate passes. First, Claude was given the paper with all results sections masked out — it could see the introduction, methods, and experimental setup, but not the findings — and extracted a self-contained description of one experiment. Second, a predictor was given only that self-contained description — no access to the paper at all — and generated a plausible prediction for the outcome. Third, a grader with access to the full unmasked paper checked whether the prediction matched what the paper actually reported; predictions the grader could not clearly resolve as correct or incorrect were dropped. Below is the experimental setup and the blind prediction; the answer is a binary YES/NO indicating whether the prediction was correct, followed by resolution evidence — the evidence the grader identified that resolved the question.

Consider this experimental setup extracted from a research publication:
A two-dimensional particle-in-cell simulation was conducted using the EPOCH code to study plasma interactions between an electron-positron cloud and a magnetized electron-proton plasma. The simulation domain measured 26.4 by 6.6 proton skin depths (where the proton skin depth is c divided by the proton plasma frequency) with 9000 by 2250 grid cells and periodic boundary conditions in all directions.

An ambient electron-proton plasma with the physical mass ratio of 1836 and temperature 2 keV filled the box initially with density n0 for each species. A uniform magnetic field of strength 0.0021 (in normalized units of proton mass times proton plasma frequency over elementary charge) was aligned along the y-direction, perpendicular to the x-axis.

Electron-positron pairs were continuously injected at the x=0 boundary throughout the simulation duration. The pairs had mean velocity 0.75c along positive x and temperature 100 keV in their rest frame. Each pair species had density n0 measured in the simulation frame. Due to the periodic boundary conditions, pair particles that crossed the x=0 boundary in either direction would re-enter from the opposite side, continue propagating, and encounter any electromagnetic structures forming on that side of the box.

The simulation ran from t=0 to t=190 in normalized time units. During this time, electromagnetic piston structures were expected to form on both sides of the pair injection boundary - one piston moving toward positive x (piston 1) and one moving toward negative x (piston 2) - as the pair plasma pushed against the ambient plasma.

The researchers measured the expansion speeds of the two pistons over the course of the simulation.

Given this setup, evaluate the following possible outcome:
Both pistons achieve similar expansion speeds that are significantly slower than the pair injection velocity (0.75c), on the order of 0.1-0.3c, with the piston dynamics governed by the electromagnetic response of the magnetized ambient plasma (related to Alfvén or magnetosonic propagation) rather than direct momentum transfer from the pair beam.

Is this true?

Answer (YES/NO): NO